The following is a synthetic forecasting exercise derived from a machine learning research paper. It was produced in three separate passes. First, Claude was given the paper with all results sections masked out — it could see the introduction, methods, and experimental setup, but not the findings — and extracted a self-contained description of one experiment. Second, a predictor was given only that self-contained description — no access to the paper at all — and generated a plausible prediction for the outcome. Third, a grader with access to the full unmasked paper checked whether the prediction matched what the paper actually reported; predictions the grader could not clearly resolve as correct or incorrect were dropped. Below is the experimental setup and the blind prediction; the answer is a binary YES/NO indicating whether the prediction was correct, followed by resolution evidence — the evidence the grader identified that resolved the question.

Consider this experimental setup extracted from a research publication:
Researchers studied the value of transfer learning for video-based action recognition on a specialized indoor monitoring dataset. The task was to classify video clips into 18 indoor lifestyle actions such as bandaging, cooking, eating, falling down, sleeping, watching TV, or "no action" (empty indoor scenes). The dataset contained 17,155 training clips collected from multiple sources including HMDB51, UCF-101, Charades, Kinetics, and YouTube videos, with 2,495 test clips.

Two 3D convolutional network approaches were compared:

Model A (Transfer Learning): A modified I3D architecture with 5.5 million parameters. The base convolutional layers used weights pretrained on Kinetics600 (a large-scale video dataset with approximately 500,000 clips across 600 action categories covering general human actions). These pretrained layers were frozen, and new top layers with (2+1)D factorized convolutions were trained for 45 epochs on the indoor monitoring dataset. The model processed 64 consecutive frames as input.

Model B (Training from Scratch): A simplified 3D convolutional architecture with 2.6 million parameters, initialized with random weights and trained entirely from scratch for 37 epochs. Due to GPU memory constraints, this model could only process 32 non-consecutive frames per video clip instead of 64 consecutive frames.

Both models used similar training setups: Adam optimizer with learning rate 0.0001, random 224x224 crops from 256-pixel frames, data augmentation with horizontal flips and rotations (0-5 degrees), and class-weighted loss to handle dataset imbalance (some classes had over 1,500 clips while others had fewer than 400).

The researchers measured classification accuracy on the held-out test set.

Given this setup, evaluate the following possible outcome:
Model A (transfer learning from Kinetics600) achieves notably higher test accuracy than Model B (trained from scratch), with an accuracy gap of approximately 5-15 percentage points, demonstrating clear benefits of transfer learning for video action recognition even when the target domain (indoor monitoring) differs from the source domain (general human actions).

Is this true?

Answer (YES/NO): YES